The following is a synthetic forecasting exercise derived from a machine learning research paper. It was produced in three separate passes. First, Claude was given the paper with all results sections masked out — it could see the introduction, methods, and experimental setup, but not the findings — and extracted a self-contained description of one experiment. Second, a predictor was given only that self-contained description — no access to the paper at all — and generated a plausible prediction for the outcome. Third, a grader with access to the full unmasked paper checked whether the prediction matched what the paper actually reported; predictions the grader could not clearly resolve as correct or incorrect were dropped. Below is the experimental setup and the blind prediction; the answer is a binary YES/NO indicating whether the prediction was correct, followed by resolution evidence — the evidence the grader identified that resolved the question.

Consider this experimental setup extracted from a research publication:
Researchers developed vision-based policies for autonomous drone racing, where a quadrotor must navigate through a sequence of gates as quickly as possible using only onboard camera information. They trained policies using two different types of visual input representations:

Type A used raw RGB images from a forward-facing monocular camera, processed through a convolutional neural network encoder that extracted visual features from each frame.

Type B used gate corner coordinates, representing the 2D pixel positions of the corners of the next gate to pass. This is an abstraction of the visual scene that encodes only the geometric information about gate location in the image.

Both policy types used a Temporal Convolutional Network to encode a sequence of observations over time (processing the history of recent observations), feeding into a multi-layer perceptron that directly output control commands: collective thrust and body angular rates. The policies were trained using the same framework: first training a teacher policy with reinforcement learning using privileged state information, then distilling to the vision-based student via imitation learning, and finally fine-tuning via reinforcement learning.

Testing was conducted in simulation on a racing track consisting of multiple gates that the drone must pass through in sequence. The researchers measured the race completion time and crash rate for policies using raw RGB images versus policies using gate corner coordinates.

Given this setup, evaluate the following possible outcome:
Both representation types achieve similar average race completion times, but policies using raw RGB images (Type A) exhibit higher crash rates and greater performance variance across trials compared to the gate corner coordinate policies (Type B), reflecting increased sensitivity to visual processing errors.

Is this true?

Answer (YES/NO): NO